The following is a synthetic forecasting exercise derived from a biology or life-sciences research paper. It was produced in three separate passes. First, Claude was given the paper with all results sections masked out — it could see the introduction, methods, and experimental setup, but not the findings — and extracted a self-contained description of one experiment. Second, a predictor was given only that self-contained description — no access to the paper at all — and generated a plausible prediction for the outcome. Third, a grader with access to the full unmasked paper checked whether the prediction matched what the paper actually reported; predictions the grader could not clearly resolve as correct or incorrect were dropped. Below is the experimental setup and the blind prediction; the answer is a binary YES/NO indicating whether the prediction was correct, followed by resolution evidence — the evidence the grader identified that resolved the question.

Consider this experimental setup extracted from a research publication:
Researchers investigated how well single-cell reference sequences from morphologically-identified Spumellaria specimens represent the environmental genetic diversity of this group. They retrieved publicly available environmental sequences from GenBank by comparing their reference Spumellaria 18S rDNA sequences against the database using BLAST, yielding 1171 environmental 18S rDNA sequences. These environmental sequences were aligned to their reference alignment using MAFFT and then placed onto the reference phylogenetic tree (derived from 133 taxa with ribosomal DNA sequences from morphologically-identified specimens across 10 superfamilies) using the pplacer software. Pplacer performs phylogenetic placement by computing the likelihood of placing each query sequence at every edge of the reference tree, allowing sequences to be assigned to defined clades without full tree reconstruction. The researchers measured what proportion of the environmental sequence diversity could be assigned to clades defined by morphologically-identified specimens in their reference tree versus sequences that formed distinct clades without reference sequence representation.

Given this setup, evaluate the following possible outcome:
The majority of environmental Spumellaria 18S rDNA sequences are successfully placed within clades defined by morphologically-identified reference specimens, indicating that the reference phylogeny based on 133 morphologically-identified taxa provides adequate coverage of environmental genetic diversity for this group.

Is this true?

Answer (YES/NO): NO